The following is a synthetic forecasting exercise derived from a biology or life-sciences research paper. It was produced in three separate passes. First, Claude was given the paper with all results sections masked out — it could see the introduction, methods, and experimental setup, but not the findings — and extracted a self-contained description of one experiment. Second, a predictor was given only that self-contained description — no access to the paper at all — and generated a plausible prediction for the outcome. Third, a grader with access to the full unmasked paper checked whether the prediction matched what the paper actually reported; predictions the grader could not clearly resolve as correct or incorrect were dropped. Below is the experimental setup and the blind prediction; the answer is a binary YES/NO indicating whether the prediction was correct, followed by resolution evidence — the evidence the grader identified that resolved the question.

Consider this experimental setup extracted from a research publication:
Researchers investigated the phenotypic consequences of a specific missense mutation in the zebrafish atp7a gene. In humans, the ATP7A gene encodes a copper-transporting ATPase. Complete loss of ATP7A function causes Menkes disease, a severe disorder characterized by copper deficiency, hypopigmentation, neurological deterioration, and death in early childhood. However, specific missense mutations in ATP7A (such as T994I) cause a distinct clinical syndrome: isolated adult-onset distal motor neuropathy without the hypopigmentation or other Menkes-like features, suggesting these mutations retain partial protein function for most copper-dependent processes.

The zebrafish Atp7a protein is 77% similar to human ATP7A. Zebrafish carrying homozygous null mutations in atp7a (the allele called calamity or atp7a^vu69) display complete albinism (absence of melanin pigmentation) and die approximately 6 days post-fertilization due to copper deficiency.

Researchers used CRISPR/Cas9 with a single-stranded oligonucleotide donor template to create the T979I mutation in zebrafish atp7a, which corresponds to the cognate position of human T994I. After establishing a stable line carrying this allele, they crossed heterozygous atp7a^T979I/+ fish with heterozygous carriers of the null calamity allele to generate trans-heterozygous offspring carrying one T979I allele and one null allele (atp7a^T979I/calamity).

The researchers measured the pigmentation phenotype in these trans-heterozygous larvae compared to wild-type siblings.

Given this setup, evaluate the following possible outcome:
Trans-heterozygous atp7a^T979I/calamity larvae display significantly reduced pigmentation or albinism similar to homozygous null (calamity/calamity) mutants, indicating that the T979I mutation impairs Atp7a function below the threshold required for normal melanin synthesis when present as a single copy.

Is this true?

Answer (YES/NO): NO